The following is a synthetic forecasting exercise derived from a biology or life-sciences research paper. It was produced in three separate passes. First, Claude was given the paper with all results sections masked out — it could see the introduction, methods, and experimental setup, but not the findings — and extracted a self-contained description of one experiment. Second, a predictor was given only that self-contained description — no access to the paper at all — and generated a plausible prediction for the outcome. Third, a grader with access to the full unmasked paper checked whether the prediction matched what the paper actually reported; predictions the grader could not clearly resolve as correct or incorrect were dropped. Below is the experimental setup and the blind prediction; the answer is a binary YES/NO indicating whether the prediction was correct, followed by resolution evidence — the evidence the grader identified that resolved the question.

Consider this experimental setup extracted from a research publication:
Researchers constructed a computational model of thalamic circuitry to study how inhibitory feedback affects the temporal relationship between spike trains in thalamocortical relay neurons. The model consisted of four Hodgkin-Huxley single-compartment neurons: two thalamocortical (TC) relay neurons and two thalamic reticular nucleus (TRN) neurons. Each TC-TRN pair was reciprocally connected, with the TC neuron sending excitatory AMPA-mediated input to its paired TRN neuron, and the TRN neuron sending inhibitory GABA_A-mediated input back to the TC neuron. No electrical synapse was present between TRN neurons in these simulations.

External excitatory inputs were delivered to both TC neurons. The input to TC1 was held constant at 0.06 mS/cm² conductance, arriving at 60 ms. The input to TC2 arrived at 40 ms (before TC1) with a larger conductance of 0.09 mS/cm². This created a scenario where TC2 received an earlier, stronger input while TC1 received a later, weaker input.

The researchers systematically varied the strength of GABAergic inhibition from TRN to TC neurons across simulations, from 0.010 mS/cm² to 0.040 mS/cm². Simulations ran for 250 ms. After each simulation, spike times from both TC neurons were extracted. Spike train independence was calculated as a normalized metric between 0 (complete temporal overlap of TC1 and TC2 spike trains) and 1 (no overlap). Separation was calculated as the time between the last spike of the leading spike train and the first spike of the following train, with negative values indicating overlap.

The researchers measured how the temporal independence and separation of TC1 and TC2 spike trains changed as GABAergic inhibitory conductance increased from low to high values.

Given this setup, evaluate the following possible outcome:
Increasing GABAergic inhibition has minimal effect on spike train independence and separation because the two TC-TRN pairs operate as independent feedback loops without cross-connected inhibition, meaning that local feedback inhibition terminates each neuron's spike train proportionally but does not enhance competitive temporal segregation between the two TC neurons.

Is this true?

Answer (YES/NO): NO